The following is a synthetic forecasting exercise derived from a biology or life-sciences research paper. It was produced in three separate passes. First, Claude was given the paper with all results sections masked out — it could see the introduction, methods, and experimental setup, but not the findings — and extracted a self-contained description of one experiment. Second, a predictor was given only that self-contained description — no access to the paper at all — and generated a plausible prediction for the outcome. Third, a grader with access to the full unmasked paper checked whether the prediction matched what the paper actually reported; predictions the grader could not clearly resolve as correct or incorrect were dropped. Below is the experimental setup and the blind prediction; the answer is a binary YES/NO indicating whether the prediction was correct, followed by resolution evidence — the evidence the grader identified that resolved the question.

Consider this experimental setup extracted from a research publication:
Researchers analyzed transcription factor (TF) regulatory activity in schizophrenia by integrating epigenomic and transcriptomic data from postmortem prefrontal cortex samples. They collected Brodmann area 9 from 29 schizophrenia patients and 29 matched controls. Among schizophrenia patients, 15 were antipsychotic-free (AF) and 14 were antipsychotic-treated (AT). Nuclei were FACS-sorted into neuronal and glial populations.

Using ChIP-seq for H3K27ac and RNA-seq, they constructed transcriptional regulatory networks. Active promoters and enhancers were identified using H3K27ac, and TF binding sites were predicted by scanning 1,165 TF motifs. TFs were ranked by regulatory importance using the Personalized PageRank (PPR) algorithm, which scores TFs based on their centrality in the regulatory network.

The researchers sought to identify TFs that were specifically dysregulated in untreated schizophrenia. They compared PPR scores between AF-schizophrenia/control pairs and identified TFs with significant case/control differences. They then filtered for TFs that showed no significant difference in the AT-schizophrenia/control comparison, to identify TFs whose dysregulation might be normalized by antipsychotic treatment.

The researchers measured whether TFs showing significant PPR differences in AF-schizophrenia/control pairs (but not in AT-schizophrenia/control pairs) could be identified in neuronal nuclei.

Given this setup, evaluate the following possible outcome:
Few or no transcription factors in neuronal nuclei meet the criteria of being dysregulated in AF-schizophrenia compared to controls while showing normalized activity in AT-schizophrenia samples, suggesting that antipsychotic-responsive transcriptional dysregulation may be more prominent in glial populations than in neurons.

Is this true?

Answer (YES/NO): NO